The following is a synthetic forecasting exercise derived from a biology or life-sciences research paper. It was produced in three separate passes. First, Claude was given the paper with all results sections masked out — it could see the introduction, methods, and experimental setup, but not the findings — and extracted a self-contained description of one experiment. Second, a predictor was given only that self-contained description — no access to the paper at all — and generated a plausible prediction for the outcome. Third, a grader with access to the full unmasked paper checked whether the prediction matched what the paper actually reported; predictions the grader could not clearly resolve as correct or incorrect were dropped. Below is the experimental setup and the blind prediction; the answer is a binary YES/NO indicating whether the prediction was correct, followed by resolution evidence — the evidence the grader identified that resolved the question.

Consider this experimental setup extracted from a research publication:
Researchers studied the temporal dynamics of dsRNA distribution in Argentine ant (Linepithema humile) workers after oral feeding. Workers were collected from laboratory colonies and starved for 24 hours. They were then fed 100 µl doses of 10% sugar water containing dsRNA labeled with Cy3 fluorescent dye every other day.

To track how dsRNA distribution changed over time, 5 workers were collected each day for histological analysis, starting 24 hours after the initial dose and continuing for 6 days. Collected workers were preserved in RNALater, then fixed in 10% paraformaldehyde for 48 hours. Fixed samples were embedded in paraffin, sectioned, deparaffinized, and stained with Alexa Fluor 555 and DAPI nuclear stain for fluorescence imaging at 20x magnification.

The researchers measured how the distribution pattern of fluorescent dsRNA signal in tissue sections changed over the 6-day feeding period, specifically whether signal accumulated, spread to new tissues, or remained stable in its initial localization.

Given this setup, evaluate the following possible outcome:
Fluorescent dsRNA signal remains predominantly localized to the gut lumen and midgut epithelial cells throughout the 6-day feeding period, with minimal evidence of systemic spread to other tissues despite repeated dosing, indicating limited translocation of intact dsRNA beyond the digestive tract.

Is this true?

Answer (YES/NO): NO